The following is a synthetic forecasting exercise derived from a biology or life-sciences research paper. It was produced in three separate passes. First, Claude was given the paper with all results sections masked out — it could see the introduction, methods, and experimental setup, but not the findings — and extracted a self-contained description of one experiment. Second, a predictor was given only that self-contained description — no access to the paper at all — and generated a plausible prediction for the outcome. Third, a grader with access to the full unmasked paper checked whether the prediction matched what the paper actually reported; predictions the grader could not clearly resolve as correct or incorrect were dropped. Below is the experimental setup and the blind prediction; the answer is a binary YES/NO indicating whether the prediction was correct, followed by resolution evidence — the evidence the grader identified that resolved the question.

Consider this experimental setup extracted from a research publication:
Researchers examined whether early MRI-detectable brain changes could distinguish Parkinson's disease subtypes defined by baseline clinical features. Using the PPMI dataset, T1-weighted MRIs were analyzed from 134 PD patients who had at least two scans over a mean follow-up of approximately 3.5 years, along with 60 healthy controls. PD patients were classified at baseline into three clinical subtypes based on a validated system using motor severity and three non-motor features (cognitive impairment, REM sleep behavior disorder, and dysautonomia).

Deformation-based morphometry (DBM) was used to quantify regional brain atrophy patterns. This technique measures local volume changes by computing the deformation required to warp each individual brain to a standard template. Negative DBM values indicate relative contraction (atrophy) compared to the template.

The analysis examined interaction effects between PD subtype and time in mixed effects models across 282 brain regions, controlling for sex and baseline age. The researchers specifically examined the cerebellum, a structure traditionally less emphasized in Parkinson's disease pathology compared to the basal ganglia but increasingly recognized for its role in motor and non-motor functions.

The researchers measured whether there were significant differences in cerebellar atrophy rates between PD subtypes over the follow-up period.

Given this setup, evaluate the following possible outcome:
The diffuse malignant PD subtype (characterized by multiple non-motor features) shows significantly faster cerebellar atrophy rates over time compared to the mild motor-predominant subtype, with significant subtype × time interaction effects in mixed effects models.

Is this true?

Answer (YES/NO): YES